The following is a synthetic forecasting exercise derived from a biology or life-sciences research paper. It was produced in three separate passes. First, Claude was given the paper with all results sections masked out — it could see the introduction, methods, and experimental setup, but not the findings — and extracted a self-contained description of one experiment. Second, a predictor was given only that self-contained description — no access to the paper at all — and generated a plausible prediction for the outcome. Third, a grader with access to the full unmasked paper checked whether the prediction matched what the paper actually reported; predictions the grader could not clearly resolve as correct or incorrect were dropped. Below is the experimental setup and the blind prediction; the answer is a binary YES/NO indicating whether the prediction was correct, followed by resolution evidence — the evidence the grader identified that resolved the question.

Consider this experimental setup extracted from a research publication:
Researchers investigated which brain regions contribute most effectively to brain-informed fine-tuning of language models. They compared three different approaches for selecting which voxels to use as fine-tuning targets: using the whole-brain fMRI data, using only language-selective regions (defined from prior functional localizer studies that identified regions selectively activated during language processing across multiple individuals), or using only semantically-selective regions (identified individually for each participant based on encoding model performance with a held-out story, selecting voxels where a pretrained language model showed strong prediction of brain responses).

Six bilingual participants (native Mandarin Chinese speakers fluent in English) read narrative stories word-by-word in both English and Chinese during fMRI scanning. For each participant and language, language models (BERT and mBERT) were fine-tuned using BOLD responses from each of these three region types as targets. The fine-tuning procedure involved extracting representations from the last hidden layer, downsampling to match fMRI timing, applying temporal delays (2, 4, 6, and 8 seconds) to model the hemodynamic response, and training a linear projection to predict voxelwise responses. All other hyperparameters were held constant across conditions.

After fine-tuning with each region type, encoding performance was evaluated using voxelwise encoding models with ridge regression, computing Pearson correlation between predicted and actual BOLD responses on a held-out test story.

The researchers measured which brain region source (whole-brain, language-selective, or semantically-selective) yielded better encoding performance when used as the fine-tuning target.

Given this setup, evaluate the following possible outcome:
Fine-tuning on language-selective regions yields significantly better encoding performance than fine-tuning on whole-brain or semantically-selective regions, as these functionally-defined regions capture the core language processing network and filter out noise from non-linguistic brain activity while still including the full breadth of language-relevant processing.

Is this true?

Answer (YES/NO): NO